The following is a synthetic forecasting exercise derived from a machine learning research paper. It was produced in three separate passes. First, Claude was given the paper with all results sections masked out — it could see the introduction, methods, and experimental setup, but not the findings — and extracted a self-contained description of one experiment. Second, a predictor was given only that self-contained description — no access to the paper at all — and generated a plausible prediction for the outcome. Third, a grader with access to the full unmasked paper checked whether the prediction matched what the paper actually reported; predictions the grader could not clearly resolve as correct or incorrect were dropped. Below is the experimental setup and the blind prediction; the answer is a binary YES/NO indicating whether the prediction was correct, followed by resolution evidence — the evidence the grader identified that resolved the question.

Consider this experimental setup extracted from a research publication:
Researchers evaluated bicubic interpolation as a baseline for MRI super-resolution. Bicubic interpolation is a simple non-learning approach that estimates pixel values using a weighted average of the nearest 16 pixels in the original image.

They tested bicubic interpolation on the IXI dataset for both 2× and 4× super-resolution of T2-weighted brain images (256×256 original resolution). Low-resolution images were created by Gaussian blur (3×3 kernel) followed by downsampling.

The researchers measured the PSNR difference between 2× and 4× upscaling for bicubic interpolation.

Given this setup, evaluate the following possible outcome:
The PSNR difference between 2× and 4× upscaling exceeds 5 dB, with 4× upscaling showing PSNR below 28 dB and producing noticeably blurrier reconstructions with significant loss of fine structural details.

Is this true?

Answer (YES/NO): NO